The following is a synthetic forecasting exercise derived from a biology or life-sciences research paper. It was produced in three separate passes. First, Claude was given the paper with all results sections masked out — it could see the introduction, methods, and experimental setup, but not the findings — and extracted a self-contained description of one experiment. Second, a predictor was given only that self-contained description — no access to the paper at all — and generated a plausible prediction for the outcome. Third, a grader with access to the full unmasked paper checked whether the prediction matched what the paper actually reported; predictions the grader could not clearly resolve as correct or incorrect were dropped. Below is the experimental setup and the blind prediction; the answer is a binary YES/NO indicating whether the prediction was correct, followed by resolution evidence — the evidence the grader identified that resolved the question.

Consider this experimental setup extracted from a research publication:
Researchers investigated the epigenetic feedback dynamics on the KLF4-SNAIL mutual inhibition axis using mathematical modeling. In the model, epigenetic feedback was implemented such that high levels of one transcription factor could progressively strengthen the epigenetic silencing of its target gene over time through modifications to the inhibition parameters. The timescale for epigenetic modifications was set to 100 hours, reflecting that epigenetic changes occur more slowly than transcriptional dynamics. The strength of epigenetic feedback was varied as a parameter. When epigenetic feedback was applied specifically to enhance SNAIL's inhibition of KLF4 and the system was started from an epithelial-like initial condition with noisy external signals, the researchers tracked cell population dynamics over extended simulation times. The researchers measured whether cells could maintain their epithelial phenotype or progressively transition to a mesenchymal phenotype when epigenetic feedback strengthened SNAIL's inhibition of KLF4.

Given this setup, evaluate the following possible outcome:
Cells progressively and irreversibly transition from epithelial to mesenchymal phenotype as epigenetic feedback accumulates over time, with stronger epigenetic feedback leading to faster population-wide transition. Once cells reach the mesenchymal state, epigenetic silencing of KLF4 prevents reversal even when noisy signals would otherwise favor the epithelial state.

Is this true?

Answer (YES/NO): NO